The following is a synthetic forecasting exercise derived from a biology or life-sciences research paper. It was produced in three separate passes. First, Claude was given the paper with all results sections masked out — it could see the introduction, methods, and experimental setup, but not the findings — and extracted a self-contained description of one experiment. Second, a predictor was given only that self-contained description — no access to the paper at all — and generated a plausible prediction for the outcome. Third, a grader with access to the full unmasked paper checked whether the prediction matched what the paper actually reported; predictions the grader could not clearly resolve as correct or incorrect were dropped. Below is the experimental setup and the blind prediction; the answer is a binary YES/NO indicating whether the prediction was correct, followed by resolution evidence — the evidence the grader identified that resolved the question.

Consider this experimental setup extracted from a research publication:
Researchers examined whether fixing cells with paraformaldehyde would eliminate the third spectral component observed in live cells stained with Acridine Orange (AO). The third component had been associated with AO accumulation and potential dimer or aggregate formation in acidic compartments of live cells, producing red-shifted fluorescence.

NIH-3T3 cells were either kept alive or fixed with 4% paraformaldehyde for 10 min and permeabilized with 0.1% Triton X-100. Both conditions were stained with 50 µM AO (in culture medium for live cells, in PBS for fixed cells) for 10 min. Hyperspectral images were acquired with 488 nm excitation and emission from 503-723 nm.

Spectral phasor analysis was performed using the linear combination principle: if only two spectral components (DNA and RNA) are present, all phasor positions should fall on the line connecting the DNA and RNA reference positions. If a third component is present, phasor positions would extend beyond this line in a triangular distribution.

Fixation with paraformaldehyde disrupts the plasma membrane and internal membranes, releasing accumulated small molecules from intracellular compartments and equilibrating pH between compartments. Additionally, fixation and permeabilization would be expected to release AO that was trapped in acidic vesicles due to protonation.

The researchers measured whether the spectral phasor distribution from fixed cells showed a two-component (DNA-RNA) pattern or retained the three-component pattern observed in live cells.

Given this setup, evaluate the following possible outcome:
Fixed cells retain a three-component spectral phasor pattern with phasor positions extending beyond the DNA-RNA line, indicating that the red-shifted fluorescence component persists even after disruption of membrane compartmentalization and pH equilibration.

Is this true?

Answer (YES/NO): NO